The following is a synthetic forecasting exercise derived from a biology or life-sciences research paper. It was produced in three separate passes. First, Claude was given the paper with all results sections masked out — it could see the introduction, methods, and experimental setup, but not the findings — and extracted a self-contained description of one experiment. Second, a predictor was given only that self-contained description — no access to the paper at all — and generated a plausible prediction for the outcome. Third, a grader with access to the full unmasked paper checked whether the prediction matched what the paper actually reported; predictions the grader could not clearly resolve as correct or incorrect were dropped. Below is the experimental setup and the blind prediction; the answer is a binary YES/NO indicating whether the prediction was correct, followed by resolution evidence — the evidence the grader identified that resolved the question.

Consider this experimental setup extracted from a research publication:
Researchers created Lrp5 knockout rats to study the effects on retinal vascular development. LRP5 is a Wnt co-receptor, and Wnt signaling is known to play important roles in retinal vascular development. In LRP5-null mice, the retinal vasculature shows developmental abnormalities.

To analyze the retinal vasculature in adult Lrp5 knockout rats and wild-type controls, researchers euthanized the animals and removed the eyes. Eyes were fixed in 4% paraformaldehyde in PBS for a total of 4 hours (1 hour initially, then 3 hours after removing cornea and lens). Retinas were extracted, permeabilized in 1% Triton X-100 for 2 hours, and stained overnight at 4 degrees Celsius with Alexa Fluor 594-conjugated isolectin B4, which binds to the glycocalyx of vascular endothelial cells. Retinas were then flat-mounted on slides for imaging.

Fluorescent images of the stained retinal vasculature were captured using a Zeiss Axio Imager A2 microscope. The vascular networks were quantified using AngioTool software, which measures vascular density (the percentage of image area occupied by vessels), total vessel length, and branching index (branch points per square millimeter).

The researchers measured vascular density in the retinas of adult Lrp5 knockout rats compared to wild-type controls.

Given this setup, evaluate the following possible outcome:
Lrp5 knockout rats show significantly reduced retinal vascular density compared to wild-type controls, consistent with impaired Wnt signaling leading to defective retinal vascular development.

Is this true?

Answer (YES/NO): YES